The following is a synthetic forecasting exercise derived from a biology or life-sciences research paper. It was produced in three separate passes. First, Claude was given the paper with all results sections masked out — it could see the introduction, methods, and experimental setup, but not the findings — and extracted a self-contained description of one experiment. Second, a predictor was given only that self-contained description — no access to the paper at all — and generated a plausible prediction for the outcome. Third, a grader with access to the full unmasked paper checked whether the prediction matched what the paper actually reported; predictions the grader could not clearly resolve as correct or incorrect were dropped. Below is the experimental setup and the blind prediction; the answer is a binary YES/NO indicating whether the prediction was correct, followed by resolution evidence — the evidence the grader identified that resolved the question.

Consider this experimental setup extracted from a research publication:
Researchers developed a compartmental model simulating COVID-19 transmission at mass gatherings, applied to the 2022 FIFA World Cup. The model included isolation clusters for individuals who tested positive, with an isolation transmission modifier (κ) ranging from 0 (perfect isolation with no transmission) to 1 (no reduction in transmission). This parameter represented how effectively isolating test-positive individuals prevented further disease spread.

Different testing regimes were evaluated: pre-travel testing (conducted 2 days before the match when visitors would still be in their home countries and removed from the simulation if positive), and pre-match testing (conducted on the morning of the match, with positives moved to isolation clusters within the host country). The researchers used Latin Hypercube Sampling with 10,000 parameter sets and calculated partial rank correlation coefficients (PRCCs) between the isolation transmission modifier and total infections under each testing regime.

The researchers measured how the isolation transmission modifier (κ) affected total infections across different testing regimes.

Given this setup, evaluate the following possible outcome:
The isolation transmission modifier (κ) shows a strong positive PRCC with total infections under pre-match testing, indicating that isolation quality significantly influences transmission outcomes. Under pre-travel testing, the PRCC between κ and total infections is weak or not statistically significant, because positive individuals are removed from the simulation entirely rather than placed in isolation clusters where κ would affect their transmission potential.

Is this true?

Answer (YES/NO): YES